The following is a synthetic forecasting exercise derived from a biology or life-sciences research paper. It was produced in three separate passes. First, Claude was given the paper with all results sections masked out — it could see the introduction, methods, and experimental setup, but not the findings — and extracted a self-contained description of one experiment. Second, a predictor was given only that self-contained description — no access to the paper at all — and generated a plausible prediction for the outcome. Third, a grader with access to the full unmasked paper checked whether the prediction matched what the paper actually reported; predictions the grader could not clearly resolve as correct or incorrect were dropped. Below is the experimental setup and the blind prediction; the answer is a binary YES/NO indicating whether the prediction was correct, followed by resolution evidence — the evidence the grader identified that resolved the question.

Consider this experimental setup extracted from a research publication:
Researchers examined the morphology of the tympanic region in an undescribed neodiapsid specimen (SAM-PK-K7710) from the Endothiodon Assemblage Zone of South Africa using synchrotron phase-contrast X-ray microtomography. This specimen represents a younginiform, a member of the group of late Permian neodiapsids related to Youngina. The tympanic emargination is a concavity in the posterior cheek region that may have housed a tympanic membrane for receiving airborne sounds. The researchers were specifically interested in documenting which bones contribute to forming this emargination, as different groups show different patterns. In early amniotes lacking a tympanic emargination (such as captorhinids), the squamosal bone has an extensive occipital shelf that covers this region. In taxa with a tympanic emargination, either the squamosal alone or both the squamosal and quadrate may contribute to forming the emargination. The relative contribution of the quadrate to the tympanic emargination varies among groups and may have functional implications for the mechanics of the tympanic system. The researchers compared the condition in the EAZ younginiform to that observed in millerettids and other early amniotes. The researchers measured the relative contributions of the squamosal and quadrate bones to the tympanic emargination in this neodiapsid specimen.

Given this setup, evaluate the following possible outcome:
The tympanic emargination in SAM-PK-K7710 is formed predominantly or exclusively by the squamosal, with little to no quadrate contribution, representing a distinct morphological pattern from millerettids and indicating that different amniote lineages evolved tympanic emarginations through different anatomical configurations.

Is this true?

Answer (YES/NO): NO